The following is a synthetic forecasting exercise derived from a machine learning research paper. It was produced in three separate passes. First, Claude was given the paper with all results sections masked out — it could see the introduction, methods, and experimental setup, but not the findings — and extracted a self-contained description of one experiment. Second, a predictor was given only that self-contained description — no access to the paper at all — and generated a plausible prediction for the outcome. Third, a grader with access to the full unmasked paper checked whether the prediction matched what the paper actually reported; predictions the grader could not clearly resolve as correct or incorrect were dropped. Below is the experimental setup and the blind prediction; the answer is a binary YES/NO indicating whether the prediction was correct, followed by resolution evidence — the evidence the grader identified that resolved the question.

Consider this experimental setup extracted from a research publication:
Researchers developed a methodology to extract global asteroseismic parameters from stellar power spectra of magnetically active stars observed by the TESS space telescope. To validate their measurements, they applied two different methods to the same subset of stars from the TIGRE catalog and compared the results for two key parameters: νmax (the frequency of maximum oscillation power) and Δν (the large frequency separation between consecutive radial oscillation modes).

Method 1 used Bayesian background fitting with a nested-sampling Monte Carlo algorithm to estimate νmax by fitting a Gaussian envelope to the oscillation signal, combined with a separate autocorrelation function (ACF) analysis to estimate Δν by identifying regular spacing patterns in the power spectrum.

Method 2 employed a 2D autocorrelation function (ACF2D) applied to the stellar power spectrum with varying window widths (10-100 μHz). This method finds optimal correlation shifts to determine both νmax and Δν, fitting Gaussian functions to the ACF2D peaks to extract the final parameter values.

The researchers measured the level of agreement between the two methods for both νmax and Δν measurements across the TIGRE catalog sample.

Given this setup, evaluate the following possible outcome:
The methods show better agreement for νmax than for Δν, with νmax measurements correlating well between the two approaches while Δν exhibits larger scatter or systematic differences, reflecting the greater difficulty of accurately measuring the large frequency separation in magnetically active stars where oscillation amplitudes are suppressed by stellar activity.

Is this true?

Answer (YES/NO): YES